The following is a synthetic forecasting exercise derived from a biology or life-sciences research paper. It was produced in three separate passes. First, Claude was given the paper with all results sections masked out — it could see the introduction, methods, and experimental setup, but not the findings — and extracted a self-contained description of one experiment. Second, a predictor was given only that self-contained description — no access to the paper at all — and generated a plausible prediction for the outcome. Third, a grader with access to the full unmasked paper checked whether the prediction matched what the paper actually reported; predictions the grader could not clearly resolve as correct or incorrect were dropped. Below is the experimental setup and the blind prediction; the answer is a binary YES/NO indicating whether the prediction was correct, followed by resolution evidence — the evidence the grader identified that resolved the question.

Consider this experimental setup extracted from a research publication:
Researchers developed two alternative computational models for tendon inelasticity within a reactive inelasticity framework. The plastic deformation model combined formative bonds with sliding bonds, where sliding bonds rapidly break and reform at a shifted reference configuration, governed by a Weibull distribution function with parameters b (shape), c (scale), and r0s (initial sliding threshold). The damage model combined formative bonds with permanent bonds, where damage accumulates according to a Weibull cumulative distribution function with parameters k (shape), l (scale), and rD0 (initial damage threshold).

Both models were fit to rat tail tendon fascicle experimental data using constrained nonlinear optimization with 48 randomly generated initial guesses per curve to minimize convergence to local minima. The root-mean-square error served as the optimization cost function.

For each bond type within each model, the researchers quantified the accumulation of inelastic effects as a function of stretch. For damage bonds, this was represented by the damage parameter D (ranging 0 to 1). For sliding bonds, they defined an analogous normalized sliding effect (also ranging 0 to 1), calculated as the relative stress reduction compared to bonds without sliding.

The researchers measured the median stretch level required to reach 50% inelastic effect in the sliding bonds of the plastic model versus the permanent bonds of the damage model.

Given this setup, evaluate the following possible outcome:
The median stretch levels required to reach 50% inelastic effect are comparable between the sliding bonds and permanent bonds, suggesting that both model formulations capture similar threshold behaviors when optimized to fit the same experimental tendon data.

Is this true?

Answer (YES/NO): YES